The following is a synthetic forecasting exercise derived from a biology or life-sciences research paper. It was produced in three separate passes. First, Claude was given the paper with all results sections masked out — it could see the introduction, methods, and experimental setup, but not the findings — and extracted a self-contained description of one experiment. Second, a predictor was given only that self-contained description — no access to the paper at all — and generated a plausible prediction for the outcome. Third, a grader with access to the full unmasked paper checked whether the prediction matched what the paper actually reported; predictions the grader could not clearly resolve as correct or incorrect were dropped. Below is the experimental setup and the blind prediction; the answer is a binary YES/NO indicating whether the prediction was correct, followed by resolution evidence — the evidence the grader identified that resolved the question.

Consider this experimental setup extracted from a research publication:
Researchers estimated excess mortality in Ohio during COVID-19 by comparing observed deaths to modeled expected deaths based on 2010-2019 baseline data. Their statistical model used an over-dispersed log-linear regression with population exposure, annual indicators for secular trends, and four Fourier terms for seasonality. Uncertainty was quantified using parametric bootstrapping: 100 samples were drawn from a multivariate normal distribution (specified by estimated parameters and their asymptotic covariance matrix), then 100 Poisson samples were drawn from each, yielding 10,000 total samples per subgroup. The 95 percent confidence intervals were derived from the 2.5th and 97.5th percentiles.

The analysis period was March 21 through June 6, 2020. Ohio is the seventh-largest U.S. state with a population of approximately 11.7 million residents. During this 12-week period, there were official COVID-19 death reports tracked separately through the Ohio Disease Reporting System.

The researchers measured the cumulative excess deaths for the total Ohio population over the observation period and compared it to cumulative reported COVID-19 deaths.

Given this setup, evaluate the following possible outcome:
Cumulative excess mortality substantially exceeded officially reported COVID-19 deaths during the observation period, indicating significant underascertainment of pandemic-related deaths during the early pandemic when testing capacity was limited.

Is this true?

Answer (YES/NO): NO